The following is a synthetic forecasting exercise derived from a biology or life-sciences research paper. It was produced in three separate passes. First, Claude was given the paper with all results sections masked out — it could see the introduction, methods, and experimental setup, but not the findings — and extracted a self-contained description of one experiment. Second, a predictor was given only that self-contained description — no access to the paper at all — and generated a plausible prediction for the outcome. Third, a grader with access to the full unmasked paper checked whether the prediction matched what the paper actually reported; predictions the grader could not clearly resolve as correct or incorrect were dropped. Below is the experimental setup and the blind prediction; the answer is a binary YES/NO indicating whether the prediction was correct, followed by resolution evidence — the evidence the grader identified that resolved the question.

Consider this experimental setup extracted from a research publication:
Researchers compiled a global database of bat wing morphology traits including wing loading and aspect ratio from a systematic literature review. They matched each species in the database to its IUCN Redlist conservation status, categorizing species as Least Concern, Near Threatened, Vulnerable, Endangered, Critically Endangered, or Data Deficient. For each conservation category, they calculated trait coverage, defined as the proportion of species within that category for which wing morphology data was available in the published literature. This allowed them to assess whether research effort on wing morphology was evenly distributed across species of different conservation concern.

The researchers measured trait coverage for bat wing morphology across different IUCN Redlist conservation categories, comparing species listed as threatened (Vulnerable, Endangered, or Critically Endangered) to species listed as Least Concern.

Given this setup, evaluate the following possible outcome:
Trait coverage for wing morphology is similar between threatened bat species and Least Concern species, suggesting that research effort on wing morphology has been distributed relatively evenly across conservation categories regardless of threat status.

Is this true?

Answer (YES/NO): NO